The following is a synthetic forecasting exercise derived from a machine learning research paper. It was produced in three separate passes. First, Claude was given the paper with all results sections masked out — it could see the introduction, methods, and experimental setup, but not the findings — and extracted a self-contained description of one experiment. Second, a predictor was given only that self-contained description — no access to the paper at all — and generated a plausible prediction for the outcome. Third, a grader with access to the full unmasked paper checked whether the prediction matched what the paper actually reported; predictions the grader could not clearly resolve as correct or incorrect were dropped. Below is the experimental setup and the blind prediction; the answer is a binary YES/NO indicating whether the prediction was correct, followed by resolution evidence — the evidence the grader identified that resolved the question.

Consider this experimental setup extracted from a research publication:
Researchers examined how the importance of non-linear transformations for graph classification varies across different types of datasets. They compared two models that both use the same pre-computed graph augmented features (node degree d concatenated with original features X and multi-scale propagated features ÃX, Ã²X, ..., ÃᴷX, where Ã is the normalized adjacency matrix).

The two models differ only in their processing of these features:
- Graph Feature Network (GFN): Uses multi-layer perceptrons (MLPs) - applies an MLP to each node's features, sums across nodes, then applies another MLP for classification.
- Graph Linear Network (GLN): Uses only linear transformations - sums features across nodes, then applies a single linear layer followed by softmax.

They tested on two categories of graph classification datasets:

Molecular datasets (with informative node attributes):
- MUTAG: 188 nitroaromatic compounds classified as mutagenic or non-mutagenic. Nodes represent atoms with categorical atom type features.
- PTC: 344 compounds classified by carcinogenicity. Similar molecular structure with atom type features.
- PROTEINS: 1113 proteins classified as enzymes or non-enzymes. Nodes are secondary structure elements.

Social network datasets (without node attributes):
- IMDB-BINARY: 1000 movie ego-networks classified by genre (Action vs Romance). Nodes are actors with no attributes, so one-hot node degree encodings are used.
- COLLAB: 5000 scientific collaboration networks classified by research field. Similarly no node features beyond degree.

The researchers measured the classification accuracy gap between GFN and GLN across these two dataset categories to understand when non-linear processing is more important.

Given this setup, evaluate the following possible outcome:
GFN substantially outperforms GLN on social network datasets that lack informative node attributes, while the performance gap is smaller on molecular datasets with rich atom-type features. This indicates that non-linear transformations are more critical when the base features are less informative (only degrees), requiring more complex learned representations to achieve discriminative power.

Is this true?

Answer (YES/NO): NO